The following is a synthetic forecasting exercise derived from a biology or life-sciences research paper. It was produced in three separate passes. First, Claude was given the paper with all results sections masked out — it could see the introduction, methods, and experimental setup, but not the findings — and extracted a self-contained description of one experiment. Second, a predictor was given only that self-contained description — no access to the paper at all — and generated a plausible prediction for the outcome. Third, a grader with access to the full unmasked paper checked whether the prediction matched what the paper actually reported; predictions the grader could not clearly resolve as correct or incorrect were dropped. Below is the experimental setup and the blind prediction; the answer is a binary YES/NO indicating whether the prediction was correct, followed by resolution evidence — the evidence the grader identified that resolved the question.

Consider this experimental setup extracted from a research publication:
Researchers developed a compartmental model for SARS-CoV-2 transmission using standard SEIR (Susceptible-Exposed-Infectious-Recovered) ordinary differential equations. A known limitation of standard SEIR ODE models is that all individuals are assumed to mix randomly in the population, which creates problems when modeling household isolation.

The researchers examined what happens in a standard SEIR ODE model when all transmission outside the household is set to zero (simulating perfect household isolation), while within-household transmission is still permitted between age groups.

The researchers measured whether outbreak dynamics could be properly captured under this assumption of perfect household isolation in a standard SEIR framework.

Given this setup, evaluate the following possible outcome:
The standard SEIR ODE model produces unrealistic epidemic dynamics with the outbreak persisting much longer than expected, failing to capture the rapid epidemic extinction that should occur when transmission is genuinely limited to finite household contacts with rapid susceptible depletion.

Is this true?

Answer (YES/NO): NO